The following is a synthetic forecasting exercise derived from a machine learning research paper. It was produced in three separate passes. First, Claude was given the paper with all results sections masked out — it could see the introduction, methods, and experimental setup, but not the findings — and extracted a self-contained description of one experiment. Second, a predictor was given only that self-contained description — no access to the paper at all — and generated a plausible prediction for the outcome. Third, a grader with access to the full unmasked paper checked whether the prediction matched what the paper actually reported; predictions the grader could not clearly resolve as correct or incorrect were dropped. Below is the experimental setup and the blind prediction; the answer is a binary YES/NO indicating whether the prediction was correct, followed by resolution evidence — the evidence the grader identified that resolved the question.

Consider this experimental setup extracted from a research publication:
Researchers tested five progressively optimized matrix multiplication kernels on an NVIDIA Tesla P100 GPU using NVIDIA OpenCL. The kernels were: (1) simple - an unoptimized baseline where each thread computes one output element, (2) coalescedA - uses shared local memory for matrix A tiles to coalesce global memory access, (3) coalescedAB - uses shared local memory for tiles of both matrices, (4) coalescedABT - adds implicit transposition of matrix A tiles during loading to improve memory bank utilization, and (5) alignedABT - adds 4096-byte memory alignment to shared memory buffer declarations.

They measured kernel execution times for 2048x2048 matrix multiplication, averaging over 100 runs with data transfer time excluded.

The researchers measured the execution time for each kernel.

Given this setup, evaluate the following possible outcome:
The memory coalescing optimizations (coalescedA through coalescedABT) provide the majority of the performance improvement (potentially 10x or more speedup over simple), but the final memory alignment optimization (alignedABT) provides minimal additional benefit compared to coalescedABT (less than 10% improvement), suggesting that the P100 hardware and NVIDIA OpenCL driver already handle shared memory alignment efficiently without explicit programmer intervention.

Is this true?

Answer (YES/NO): NO